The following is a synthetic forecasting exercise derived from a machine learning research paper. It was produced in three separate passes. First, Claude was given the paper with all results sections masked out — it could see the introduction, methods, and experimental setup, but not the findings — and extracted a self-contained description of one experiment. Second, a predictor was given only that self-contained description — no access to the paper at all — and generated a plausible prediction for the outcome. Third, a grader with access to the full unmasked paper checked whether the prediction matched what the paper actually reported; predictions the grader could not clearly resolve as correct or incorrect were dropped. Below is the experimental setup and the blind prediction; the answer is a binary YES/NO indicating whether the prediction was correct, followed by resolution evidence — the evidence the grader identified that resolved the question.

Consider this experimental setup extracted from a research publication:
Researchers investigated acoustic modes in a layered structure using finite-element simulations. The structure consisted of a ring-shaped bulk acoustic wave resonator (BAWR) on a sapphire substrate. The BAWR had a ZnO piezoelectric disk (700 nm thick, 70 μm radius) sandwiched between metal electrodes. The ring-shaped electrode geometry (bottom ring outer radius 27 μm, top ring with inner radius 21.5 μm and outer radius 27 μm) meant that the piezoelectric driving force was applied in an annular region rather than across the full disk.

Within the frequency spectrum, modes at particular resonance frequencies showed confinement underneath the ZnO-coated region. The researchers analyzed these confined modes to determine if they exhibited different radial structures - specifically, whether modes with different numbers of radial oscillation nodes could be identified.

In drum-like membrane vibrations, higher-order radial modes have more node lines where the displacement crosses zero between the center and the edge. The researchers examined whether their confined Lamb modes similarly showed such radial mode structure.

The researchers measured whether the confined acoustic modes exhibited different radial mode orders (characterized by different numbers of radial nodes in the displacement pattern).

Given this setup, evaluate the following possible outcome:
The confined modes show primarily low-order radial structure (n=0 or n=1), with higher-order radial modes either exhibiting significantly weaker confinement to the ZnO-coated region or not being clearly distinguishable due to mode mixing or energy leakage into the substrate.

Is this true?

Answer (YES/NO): NO